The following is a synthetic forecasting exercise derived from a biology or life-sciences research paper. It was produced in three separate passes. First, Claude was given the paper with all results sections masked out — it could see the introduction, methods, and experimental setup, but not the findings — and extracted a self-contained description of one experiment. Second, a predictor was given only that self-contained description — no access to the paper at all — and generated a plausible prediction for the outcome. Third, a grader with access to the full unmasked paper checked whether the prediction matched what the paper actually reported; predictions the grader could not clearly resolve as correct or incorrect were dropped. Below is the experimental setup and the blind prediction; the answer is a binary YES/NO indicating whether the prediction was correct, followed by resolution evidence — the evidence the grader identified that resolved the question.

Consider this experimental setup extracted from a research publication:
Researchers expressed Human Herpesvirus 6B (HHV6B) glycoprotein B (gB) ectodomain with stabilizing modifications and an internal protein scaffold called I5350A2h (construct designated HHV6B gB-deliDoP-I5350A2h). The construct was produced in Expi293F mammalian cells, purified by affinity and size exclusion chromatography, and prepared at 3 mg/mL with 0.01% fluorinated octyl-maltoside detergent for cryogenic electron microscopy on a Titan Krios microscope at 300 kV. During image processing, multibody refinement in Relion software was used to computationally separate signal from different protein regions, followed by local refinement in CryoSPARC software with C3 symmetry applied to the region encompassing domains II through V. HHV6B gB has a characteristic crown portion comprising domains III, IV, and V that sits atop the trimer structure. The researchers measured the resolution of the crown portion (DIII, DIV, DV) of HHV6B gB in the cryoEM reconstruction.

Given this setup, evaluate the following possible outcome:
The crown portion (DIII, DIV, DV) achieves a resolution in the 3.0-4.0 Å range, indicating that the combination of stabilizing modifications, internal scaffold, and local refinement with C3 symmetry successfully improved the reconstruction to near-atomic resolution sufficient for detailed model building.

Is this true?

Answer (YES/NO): NO